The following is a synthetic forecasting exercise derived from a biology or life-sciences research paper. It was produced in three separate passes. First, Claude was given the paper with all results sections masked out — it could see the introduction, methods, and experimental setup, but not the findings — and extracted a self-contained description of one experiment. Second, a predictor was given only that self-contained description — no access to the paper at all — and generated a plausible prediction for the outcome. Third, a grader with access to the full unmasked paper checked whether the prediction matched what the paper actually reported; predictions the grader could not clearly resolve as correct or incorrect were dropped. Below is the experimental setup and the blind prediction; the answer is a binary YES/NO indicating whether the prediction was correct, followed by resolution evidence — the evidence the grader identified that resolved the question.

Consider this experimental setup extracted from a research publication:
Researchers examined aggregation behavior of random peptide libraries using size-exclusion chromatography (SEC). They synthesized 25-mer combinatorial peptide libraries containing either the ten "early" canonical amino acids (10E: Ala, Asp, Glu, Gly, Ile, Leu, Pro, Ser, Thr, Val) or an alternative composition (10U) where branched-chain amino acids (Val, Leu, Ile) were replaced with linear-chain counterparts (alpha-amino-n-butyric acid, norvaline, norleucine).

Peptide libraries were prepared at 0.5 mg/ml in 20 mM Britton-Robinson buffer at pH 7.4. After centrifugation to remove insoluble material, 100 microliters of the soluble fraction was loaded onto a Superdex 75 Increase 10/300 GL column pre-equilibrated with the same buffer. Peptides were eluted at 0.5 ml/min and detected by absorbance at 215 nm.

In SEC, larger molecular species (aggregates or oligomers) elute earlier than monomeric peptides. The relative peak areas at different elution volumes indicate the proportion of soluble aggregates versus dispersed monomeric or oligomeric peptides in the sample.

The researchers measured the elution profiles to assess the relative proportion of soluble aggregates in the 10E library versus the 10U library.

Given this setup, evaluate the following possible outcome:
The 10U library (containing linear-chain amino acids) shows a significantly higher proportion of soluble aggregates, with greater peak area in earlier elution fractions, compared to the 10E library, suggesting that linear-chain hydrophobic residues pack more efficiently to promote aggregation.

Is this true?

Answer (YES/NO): NO